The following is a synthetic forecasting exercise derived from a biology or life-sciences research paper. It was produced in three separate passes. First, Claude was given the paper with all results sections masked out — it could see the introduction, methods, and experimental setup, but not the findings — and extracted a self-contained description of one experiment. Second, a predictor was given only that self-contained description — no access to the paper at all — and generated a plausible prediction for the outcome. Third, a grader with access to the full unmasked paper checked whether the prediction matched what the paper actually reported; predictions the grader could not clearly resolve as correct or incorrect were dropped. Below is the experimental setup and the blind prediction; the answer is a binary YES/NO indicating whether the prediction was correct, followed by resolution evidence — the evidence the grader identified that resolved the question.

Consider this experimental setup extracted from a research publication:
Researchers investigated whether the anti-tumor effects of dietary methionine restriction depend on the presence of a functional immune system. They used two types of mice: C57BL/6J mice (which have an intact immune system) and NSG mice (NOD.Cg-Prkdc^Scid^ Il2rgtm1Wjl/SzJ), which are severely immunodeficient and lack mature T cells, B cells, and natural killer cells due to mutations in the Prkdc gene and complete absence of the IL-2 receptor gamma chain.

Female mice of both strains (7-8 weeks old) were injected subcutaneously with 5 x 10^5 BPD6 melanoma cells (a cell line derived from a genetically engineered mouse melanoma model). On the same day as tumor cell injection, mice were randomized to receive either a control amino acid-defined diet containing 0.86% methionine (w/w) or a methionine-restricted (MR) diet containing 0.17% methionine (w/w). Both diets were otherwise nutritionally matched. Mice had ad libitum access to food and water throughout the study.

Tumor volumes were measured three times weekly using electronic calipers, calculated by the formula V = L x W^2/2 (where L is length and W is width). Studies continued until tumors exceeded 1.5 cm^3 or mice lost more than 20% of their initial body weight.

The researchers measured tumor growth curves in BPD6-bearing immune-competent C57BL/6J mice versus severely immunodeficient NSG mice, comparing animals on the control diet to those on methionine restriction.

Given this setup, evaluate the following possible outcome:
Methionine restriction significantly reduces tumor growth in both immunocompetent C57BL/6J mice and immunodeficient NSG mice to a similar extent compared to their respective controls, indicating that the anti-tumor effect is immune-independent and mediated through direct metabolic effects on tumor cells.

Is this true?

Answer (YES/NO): NO